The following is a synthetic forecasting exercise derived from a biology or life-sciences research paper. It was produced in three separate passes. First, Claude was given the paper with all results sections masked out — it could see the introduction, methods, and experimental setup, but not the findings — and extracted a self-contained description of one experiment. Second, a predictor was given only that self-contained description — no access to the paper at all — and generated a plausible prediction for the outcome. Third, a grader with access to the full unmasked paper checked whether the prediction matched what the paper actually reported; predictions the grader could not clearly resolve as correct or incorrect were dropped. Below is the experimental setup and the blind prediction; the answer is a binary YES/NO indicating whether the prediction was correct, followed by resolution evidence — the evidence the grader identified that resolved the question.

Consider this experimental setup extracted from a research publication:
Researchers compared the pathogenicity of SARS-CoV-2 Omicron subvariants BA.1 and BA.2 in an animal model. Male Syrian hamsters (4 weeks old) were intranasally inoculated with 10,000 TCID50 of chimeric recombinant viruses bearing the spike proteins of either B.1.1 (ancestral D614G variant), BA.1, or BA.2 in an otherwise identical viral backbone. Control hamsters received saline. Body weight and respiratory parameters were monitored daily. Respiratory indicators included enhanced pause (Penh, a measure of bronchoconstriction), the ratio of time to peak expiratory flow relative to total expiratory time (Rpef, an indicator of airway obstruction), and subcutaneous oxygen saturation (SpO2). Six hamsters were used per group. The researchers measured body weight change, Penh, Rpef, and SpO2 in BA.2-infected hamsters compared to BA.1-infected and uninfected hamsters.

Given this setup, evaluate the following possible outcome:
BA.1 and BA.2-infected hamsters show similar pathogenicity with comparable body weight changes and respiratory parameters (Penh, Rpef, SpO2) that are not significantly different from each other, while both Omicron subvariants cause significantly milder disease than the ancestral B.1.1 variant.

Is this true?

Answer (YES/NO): NO